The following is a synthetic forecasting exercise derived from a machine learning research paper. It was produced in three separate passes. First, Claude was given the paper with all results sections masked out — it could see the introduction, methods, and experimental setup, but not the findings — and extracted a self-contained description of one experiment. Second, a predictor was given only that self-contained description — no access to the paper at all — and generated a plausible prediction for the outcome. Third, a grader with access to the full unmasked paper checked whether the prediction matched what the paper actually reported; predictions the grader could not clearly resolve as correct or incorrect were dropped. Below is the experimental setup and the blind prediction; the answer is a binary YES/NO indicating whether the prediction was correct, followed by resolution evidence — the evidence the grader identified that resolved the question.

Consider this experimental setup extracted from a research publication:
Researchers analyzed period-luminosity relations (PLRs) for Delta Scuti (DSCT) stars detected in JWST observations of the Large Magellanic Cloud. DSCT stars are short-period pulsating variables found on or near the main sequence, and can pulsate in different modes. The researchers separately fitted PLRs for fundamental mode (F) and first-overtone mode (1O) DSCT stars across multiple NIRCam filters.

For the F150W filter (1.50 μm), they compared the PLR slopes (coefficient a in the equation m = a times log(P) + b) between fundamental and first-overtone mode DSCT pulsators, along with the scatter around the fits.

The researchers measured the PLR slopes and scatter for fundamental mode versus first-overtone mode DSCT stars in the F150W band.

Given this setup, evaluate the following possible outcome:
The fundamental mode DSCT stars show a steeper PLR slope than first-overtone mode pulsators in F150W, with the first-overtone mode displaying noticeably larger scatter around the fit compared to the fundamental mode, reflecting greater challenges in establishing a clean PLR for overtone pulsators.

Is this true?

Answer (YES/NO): NO